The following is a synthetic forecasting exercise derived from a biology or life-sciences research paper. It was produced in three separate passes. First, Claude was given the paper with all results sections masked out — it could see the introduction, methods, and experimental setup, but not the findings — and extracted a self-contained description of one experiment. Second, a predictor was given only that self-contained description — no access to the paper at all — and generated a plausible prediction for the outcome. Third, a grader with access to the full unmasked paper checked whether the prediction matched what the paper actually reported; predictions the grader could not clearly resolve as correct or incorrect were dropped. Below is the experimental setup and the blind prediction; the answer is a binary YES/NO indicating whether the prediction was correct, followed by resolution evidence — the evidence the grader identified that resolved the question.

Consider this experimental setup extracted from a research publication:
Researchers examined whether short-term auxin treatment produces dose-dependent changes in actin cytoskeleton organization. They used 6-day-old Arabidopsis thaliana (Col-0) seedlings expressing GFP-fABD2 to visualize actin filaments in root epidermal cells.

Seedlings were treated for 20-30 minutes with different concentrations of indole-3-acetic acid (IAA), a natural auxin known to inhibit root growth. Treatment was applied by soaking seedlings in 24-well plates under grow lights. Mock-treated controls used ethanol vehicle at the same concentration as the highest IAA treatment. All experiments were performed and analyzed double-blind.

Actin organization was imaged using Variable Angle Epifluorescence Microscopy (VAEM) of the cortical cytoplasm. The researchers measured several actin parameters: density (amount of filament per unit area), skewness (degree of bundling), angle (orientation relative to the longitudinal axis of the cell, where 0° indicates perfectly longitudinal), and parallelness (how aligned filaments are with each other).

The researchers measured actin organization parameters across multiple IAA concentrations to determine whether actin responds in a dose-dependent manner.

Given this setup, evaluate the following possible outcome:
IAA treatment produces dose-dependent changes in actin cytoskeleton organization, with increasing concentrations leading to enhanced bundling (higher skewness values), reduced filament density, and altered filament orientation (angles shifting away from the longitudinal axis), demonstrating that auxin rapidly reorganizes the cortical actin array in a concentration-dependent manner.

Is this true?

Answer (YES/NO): NO